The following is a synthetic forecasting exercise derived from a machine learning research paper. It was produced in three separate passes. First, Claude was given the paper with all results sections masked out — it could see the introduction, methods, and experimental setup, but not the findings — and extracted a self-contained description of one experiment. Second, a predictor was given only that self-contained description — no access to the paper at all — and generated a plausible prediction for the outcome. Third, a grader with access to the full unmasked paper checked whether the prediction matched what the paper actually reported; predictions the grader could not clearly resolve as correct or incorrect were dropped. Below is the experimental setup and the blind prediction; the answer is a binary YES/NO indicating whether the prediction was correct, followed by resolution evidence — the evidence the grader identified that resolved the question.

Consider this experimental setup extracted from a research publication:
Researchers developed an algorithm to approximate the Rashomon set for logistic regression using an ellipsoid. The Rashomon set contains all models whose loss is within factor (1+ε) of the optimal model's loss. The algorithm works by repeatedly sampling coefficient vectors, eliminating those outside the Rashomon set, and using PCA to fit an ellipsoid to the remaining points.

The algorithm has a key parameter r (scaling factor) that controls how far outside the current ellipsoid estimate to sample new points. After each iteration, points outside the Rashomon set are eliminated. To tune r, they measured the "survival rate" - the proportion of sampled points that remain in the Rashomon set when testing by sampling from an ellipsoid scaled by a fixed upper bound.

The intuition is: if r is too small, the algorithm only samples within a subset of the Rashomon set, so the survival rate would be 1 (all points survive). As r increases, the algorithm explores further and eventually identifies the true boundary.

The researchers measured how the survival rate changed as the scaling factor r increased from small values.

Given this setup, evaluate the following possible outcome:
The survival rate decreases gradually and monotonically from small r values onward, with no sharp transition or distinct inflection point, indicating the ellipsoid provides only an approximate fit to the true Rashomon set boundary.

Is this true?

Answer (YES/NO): NO